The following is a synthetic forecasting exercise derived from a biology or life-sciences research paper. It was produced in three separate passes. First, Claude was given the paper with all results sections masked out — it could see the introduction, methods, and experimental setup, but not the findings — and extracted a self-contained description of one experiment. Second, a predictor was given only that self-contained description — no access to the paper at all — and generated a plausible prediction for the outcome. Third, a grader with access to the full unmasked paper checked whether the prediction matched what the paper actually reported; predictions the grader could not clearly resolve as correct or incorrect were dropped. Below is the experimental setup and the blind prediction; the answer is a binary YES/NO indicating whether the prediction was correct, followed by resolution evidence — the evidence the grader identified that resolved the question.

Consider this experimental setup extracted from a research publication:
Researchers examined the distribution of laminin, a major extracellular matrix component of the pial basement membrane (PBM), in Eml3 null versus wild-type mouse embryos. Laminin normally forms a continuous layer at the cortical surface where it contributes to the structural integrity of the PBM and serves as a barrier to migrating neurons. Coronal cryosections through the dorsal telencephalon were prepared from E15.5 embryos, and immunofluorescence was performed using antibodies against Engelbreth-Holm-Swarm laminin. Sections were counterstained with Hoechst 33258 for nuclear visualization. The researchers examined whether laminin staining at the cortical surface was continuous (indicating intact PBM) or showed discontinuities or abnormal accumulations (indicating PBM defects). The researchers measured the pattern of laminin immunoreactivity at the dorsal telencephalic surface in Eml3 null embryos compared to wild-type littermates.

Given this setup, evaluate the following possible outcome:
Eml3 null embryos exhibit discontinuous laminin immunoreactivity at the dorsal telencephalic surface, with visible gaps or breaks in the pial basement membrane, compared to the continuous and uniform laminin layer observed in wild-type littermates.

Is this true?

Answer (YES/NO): YES